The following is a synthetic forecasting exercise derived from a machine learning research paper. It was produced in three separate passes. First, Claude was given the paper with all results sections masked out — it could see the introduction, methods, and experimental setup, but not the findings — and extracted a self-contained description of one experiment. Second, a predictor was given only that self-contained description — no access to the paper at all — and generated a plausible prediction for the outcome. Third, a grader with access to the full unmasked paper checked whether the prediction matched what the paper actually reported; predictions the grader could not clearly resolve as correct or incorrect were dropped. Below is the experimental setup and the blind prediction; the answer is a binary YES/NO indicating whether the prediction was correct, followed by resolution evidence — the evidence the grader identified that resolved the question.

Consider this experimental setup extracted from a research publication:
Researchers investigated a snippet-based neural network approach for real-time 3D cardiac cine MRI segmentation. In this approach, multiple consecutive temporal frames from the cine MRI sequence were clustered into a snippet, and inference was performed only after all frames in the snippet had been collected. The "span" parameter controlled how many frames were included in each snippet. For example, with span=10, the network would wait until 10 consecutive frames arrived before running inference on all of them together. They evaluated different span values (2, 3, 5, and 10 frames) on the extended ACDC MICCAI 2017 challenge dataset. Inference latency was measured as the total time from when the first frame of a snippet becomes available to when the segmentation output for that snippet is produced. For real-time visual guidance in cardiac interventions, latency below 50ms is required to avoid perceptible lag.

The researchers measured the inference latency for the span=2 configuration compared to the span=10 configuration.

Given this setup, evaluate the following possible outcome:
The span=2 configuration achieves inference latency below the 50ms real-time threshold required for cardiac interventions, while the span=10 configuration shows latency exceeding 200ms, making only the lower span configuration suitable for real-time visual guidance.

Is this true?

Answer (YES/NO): NO